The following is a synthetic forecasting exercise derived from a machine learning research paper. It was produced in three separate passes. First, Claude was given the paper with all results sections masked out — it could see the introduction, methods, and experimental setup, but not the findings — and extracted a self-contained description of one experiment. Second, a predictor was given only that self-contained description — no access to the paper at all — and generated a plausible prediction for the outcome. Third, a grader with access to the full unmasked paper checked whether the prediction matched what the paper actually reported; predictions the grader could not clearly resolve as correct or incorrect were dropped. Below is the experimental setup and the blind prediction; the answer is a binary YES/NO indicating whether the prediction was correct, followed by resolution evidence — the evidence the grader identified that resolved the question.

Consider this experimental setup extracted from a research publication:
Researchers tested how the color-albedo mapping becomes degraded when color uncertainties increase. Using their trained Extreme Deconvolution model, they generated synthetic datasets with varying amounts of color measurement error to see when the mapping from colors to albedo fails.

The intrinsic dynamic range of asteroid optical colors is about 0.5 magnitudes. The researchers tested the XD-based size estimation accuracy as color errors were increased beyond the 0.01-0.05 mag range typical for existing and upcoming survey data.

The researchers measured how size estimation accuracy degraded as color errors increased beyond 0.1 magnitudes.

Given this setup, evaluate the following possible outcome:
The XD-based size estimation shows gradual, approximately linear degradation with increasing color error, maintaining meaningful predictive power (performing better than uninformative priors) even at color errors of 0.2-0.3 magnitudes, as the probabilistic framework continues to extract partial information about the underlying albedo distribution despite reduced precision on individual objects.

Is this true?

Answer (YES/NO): NO